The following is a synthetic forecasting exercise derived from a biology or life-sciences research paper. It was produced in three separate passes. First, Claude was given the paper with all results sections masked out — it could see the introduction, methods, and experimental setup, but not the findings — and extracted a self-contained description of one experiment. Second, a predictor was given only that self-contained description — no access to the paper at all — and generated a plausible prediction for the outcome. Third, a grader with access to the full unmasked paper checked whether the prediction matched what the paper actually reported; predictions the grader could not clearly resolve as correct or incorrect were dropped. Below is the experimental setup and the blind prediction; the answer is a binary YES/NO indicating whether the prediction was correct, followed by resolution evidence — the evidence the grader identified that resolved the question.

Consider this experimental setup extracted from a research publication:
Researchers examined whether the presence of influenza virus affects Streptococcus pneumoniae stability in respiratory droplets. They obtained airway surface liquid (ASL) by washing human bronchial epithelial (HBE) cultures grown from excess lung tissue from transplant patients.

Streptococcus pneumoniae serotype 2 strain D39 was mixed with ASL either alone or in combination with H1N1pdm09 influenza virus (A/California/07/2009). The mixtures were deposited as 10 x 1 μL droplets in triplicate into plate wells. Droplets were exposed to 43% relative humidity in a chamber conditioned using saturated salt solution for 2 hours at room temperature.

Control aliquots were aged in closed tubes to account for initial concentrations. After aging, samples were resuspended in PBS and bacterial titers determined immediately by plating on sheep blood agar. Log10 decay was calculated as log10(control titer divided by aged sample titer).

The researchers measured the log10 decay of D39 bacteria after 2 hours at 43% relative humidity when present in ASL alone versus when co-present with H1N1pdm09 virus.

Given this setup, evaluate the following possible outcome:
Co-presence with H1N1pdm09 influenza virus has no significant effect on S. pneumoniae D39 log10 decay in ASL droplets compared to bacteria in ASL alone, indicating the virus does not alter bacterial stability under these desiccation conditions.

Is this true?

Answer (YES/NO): YES